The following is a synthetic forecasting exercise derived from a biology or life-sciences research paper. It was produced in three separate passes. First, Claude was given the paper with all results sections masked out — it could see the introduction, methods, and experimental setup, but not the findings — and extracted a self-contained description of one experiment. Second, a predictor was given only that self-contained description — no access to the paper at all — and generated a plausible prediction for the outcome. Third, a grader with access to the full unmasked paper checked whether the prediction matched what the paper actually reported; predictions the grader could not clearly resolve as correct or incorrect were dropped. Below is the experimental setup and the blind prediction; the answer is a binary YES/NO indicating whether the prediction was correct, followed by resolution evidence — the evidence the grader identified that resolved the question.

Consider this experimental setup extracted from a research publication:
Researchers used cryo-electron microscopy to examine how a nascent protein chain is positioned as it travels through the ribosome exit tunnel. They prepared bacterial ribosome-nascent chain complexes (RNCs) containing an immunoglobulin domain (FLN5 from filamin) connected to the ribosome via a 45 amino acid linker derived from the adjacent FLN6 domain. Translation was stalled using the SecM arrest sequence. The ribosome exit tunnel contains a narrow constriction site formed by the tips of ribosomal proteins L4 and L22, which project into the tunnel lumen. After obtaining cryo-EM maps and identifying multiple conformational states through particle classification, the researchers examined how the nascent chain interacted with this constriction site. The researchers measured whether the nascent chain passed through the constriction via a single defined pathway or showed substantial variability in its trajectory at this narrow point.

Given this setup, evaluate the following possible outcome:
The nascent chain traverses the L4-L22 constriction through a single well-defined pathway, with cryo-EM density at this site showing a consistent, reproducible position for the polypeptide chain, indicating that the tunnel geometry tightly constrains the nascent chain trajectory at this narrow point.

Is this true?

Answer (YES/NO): YES